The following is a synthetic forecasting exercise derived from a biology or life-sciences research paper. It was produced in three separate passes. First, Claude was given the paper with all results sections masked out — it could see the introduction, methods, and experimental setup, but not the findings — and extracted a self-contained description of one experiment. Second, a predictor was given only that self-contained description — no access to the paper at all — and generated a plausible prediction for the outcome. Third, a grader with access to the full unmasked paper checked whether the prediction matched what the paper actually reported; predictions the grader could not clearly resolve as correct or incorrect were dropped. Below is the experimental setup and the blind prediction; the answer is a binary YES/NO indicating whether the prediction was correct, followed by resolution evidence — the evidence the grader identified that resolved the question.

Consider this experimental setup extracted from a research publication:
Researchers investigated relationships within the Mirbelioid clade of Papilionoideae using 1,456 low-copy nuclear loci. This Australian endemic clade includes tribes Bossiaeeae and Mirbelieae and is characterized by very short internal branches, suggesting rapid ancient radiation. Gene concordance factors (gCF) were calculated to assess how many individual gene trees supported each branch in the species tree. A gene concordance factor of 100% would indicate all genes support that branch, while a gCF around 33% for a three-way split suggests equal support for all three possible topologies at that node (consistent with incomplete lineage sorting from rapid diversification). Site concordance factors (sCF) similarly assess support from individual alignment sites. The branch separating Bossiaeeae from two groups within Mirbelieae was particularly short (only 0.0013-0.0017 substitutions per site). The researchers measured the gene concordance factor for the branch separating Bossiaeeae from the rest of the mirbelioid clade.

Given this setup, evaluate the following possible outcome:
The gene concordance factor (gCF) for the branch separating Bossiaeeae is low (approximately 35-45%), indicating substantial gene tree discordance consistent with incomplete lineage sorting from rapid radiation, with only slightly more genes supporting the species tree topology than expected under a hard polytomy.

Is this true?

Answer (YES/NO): NO